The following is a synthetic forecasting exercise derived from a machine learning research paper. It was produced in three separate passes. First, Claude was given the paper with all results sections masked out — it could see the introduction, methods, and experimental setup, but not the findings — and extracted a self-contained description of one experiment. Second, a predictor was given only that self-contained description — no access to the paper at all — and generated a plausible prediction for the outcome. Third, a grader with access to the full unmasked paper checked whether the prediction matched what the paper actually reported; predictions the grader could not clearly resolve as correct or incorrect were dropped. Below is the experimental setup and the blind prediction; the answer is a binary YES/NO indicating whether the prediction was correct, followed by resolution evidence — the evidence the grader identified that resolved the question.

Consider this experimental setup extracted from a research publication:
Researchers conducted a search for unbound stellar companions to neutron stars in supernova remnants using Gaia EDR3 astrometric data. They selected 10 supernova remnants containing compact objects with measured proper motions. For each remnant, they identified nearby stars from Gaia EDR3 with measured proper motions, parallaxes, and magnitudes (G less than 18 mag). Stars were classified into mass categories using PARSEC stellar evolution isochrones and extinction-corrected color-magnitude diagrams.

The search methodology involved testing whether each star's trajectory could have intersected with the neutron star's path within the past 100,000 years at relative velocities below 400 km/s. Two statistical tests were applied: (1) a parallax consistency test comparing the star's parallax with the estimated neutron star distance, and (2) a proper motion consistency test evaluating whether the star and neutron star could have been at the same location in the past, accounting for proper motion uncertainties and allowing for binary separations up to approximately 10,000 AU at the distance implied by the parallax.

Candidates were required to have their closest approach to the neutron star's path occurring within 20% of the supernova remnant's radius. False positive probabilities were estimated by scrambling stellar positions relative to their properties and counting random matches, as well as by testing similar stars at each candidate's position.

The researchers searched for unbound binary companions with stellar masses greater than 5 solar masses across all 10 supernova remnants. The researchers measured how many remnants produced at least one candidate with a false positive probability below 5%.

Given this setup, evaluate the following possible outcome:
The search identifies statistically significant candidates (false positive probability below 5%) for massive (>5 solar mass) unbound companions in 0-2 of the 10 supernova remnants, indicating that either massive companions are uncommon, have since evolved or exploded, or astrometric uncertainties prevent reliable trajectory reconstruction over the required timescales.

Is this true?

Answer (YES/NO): YES